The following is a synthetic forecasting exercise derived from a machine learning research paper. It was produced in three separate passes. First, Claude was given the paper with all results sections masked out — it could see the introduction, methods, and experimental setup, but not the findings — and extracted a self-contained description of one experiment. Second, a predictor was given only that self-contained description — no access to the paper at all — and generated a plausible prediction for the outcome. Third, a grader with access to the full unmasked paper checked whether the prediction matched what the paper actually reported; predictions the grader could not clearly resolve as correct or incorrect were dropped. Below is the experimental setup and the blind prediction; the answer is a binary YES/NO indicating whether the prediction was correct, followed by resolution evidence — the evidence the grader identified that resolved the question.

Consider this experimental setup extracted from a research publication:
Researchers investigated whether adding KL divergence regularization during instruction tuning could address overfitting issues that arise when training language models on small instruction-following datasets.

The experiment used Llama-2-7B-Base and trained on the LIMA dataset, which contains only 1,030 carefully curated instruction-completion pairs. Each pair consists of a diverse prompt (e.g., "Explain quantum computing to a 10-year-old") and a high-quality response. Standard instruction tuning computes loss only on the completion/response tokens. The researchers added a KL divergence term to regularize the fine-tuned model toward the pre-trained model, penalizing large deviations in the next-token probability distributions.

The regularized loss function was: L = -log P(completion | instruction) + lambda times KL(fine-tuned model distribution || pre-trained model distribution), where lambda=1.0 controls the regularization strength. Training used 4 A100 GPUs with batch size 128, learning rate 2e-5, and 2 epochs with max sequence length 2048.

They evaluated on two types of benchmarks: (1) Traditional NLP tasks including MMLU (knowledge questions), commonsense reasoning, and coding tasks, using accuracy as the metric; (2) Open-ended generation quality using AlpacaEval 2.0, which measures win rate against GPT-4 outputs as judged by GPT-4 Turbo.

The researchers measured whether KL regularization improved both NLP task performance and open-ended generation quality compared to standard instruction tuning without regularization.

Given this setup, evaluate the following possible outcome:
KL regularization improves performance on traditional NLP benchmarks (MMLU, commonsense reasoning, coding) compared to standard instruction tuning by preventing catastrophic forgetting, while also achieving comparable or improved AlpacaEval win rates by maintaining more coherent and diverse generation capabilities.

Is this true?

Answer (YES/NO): NO